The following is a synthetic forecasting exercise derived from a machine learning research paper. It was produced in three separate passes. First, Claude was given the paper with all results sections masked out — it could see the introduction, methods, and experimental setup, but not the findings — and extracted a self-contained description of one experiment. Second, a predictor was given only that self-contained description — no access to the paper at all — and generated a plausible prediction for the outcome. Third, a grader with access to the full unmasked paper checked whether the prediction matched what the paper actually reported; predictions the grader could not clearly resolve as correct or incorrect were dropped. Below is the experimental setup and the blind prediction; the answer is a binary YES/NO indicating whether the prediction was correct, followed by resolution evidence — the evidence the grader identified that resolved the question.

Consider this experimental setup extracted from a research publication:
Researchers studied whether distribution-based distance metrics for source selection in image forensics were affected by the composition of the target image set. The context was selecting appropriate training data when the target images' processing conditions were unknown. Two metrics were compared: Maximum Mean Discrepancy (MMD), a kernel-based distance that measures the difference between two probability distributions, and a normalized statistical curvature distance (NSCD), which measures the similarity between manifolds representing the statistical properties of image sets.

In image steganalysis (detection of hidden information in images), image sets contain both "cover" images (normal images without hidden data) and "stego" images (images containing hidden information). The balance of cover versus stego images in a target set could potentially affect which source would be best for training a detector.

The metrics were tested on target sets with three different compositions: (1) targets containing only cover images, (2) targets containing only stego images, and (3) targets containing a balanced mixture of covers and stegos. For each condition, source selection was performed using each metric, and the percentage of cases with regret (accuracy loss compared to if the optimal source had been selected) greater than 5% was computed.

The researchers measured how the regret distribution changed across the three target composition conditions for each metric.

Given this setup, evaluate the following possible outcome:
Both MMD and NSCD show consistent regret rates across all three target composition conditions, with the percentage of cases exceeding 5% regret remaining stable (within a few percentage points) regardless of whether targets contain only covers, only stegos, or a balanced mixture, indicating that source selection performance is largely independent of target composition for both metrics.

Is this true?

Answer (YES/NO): YES